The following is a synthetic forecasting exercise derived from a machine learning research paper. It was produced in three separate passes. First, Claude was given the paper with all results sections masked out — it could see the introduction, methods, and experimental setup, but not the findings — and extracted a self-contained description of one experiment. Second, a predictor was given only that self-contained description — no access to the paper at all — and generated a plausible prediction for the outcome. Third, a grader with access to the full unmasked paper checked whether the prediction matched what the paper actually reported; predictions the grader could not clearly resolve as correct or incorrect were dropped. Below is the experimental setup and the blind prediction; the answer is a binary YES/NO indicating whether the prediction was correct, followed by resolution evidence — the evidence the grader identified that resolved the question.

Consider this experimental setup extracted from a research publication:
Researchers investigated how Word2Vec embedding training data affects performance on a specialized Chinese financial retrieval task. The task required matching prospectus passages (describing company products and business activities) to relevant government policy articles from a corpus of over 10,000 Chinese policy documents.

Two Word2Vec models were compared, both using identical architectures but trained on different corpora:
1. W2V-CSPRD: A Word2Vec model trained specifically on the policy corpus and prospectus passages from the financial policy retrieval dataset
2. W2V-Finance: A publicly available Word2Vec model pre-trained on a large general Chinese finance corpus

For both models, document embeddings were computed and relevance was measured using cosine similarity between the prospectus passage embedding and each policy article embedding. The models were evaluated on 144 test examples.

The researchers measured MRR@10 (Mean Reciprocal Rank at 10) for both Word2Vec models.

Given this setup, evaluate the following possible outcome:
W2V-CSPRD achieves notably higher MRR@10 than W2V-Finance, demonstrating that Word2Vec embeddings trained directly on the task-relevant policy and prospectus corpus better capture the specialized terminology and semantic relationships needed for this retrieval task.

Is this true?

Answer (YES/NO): NO